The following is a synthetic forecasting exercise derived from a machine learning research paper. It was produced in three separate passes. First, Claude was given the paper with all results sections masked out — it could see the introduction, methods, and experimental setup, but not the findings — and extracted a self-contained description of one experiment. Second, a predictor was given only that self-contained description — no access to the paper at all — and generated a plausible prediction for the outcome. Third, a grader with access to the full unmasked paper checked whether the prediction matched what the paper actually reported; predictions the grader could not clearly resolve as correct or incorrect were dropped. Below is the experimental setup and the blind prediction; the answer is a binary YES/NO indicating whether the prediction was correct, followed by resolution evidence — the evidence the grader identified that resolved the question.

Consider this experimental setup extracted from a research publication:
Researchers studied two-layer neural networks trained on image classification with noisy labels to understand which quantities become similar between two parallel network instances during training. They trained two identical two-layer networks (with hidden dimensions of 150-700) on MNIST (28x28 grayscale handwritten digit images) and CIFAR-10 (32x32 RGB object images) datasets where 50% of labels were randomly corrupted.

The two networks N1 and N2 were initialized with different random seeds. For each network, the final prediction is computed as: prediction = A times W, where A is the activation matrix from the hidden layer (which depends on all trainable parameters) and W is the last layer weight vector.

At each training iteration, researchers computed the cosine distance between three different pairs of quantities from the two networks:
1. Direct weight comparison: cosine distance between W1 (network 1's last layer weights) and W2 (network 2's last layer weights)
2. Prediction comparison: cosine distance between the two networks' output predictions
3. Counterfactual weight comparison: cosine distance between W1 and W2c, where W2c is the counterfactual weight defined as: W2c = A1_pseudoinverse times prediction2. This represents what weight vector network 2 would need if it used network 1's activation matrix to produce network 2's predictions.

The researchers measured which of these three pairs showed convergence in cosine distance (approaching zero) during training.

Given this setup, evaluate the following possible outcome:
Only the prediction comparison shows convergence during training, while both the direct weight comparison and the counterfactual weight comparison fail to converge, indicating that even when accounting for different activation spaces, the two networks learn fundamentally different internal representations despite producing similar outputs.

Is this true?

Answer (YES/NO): NO